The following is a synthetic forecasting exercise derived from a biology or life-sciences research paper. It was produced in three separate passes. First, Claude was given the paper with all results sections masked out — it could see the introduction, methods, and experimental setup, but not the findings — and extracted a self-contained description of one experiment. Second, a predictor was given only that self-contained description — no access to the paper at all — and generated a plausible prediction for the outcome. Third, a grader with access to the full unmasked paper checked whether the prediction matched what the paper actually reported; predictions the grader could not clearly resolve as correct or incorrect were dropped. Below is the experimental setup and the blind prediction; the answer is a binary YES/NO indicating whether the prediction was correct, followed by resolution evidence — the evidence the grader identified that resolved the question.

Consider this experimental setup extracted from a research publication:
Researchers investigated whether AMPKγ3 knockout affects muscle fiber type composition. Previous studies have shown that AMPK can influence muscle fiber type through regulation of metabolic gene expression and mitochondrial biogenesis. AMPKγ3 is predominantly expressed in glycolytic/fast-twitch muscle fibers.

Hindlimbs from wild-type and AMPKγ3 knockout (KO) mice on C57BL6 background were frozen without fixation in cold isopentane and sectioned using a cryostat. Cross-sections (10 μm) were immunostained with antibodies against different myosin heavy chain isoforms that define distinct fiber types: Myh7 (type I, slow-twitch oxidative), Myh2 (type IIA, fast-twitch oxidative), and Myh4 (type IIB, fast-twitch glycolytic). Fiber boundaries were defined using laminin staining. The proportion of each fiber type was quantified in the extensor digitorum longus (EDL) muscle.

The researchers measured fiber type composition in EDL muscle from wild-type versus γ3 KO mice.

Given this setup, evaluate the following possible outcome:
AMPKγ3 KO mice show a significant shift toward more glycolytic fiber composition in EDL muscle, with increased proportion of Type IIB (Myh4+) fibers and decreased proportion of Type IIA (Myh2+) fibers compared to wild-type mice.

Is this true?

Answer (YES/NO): NO